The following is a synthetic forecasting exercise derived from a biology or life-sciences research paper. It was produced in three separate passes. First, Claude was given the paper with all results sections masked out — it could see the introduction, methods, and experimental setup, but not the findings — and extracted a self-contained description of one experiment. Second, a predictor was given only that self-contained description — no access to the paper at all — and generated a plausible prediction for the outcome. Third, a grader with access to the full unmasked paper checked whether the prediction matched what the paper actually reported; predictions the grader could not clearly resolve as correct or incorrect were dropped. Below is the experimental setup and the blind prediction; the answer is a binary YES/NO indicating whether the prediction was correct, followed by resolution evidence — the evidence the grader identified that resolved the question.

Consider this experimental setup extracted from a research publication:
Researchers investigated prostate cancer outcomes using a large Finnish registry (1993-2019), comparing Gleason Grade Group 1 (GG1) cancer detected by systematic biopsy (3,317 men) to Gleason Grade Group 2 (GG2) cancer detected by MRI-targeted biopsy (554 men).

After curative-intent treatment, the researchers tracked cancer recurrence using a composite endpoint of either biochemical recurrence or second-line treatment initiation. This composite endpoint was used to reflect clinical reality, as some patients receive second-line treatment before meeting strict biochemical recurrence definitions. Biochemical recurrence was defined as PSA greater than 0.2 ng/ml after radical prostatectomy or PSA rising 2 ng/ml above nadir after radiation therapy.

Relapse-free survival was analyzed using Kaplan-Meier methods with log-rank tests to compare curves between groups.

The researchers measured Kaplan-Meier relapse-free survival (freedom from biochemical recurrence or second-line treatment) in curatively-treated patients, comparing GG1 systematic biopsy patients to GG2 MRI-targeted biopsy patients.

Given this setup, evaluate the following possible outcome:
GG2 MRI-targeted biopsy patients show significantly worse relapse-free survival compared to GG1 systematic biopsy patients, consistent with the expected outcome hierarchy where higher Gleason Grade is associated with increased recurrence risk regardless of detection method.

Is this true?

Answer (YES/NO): NO